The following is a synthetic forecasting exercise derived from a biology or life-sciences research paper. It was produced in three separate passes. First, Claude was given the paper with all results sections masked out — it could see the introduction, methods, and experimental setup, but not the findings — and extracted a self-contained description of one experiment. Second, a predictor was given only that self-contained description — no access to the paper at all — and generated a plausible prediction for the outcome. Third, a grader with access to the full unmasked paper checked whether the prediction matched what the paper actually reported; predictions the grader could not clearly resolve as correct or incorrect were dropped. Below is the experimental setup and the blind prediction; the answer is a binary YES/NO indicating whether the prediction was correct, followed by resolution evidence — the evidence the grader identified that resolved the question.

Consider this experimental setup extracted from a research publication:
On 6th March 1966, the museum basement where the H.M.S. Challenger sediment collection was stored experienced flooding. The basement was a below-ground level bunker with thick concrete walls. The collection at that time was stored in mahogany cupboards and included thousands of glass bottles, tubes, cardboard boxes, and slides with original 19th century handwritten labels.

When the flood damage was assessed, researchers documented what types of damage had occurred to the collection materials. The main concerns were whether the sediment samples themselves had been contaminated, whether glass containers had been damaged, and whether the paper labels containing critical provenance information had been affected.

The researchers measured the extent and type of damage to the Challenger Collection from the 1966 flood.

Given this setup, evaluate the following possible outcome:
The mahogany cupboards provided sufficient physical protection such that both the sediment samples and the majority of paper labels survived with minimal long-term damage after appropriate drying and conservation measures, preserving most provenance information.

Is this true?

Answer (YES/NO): NO